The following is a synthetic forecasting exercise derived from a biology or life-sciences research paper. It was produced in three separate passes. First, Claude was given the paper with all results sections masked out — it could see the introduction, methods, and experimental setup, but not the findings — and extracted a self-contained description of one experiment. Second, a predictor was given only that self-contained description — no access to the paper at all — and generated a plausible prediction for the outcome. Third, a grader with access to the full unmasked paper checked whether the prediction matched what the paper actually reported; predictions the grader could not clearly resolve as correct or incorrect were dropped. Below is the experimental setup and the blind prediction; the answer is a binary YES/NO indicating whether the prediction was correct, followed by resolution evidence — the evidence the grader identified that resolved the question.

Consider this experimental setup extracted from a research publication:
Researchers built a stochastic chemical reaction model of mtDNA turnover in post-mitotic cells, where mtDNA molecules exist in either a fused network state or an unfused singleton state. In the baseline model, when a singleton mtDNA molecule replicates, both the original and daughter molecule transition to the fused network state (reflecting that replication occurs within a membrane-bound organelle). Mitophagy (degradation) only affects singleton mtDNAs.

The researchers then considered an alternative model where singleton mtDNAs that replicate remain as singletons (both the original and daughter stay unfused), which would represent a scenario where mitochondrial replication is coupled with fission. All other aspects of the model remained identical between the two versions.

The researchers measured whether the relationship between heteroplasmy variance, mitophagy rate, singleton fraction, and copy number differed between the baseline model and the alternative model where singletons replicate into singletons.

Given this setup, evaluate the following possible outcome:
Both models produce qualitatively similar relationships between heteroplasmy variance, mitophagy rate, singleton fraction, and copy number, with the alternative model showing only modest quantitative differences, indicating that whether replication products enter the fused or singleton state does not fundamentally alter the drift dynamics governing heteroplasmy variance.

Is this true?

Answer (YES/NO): NO